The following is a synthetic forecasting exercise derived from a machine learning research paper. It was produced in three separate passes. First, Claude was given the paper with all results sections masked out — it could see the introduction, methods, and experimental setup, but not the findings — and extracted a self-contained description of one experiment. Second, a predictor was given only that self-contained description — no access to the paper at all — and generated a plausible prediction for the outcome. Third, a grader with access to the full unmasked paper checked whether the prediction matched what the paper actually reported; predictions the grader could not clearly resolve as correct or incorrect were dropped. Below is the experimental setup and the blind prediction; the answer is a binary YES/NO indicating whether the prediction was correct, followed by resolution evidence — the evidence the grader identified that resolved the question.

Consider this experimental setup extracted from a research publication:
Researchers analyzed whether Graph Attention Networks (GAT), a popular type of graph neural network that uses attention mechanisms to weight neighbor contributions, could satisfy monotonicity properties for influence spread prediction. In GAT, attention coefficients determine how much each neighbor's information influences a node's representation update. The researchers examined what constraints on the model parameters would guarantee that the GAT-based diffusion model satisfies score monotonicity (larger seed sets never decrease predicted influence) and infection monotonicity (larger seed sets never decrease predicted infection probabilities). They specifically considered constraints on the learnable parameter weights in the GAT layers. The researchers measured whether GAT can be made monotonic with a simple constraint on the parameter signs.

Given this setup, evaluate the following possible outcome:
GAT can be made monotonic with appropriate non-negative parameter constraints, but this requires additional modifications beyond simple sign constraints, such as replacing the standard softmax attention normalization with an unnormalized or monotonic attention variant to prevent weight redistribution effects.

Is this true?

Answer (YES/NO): NO